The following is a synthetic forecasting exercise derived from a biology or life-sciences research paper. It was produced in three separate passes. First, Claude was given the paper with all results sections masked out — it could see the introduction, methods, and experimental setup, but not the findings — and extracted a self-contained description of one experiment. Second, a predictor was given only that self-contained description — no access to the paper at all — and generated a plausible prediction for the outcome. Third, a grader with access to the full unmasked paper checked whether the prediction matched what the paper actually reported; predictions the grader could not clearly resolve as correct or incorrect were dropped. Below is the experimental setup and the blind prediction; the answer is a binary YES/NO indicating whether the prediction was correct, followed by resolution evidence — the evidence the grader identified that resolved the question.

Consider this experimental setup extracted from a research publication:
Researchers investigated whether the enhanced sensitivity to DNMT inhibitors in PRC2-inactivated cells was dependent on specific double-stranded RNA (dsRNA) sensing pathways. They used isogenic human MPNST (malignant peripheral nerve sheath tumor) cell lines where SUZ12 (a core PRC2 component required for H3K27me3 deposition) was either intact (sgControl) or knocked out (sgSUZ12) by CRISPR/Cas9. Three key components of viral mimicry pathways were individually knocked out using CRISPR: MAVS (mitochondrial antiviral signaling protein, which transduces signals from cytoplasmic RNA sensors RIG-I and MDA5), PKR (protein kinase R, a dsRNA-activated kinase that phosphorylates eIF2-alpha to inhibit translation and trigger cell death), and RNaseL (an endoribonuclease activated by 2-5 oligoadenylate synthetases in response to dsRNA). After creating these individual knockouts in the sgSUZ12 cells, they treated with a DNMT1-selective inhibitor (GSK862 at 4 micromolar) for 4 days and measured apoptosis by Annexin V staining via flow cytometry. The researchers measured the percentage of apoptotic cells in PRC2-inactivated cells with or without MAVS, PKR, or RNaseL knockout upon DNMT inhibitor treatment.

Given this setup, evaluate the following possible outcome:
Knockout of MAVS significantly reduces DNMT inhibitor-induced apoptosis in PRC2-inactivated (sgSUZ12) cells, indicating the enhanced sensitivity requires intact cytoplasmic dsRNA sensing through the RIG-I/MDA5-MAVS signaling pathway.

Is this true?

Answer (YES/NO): NO